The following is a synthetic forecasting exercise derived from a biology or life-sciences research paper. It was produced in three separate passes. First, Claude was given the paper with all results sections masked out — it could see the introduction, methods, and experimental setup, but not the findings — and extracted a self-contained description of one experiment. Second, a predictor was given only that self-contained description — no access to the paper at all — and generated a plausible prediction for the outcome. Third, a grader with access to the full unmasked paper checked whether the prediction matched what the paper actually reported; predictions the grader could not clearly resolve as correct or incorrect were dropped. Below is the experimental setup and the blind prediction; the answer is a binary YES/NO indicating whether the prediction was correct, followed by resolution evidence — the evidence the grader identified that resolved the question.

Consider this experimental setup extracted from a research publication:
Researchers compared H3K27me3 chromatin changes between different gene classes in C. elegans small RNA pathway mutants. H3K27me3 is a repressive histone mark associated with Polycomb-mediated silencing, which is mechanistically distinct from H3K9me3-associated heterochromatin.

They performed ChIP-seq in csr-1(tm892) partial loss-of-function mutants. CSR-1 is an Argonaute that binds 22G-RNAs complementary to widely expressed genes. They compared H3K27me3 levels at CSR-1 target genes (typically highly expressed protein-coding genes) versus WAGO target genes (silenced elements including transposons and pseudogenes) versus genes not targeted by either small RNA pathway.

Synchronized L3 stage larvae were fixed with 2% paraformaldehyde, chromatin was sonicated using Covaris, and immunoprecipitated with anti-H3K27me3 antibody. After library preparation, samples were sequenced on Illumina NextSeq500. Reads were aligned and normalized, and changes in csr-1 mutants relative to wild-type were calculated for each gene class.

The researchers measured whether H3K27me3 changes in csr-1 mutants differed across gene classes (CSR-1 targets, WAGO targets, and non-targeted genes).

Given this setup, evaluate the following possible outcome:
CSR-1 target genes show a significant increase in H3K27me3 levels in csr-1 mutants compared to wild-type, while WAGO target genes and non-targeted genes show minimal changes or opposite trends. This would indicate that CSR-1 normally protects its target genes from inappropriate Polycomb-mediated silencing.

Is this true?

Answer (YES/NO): NO